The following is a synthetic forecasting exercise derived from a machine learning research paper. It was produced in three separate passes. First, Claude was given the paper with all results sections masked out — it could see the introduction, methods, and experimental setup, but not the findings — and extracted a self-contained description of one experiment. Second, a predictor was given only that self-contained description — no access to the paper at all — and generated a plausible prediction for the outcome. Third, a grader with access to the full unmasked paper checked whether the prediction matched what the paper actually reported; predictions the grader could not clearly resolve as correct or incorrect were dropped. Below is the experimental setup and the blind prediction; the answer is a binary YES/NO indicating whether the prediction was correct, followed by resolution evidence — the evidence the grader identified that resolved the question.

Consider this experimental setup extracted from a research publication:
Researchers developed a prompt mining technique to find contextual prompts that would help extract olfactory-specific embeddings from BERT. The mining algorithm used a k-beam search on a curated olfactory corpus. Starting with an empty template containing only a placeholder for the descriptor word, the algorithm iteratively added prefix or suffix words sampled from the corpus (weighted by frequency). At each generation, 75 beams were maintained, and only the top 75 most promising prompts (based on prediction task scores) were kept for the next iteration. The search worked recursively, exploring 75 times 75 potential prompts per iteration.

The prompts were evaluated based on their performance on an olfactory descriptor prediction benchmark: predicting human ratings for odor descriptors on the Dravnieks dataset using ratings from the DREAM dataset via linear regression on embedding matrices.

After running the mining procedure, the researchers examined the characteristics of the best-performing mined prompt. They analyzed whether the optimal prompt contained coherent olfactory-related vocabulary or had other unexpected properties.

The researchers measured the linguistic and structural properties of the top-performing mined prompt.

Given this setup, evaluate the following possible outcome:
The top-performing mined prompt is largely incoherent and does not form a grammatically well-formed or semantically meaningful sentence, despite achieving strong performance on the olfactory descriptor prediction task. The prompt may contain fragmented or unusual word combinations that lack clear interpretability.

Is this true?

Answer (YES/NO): YES